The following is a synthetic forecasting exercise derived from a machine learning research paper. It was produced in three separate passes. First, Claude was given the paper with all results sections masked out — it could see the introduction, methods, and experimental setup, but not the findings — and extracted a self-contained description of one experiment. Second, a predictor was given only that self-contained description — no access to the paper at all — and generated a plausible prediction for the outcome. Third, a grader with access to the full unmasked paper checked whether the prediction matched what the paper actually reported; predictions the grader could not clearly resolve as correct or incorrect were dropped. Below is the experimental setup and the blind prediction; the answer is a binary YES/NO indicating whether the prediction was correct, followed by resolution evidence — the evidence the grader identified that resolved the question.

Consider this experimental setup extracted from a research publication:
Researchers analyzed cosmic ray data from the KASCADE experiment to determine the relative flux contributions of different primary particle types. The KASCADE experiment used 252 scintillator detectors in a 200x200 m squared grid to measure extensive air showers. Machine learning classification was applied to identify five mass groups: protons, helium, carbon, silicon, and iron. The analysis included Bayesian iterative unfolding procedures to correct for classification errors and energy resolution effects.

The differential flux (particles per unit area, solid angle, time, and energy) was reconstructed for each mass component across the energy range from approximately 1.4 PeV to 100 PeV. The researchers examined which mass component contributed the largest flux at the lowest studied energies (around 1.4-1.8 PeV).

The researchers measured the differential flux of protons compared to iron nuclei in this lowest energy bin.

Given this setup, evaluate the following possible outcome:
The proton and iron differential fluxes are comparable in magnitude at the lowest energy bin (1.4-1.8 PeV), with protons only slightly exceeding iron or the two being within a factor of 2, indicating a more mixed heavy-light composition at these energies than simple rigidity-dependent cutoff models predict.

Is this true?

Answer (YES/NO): NO